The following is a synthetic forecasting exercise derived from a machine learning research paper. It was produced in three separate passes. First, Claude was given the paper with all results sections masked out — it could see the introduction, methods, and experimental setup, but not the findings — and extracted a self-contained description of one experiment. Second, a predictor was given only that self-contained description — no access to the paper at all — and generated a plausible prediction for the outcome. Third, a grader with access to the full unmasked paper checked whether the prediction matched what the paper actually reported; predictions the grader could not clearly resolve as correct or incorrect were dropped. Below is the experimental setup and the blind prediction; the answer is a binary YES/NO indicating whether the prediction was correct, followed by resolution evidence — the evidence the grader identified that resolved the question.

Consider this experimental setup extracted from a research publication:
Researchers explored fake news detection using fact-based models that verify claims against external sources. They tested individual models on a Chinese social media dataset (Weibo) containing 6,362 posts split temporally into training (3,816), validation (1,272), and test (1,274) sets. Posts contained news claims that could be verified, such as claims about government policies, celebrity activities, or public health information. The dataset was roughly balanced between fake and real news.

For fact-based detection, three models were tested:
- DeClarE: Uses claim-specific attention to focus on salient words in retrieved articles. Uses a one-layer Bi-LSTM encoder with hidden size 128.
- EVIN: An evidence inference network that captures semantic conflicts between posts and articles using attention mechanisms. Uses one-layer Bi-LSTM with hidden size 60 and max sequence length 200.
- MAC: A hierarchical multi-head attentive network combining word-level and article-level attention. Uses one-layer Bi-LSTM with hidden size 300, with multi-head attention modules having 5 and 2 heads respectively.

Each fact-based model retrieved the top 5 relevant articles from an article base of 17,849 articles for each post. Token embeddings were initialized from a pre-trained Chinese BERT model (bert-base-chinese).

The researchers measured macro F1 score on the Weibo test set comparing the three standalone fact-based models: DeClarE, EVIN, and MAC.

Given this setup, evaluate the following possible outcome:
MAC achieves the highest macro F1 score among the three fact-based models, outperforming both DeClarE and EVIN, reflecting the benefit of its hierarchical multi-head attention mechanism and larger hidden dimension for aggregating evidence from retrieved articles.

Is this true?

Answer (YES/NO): YES